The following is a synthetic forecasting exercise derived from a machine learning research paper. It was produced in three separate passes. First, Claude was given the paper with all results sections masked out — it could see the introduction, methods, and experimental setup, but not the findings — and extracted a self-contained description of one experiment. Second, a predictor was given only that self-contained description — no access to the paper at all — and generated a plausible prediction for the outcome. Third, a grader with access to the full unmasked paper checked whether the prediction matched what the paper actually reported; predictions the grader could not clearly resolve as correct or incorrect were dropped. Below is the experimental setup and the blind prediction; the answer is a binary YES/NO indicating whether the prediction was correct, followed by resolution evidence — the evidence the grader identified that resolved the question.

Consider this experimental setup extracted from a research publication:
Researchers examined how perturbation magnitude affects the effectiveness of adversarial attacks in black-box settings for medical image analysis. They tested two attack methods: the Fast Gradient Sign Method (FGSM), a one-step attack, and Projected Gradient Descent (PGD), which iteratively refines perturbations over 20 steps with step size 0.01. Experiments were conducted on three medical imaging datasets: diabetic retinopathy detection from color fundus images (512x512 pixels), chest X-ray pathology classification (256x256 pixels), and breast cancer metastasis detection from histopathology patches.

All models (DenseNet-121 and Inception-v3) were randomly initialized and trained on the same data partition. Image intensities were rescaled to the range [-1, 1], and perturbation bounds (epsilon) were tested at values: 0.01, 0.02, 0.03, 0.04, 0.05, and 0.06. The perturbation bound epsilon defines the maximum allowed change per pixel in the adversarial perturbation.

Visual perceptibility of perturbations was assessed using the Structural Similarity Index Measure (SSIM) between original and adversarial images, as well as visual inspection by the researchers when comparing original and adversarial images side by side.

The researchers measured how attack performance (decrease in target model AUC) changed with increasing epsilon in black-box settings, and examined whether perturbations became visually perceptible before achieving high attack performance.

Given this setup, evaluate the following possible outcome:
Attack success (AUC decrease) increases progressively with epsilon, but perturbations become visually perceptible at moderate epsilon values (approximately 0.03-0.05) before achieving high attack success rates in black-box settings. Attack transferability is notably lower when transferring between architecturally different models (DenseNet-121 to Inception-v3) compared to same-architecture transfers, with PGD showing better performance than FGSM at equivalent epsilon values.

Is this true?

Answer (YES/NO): NO